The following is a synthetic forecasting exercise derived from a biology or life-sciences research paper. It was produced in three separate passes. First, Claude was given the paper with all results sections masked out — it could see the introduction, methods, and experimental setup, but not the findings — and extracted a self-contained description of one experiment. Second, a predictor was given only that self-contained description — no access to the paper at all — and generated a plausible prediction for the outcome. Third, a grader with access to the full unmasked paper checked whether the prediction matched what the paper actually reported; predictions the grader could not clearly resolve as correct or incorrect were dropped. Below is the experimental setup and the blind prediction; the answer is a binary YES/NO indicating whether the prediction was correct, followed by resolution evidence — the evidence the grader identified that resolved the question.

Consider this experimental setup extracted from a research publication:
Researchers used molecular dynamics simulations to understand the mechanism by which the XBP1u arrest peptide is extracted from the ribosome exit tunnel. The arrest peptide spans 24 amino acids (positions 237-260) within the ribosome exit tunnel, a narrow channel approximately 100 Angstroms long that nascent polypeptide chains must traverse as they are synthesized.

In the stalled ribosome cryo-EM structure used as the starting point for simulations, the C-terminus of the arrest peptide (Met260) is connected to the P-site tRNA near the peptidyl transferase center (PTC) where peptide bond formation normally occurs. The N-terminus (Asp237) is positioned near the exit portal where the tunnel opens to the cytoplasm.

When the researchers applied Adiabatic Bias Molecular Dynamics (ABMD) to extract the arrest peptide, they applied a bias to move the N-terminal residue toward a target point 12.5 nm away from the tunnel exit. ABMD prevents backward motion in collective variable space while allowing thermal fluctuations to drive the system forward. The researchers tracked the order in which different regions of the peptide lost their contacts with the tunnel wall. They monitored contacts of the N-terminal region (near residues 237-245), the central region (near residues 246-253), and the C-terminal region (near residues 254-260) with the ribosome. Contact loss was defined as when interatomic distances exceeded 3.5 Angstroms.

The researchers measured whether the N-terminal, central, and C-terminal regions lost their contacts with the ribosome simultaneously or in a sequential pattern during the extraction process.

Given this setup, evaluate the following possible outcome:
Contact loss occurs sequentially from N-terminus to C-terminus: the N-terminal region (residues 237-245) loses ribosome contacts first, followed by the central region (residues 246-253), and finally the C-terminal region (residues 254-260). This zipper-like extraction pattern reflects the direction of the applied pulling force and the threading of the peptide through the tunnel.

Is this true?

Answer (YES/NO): YES